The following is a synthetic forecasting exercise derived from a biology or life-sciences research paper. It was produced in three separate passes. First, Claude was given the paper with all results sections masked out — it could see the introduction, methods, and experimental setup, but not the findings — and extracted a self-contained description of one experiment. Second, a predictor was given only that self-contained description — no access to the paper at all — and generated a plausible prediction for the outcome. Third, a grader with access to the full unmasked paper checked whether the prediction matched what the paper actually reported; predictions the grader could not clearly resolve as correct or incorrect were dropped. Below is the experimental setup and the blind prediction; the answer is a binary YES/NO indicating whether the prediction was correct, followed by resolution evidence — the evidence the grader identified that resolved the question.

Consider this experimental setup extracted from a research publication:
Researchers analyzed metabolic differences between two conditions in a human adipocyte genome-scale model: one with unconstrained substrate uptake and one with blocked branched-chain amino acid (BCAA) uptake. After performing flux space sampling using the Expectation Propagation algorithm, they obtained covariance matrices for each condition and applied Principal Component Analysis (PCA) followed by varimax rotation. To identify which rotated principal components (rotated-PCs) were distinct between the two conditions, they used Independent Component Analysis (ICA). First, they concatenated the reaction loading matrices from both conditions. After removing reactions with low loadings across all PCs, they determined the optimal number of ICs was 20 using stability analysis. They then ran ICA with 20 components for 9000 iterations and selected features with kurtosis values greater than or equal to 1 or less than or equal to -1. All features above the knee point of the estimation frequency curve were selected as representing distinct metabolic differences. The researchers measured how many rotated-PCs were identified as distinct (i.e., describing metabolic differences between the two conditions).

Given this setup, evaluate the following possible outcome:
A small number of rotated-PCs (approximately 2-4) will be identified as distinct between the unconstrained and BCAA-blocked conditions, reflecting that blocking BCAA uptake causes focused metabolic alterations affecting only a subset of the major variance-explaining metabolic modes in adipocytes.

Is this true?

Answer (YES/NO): NO